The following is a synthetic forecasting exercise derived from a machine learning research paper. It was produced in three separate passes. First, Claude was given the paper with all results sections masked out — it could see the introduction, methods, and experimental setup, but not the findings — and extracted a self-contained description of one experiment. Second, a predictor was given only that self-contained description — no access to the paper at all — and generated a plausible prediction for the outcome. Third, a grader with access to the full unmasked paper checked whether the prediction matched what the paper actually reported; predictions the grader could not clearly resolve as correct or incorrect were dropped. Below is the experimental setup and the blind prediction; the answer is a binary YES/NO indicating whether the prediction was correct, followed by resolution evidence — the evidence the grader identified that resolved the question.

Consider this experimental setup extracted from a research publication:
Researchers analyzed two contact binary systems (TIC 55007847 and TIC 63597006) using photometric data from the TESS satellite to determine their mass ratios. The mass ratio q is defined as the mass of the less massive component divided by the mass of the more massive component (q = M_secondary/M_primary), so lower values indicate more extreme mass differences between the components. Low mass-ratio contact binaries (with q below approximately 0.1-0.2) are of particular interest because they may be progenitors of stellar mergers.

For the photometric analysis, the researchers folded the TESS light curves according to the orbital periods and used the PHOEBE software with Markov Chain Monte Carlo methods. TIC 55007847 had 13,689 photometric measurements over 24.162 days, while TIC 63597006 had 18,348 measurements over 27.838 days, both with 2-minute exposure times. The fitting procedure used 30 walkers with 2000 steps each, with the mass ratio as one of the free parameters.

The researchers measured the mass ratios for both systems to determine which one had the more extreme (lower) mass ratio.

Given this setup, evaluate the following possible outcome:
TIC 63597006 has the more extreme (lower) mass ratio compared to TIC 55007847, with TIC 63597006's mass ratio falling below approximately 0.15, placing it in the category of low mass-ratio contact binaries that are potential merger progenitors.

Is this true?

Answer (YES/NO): NO